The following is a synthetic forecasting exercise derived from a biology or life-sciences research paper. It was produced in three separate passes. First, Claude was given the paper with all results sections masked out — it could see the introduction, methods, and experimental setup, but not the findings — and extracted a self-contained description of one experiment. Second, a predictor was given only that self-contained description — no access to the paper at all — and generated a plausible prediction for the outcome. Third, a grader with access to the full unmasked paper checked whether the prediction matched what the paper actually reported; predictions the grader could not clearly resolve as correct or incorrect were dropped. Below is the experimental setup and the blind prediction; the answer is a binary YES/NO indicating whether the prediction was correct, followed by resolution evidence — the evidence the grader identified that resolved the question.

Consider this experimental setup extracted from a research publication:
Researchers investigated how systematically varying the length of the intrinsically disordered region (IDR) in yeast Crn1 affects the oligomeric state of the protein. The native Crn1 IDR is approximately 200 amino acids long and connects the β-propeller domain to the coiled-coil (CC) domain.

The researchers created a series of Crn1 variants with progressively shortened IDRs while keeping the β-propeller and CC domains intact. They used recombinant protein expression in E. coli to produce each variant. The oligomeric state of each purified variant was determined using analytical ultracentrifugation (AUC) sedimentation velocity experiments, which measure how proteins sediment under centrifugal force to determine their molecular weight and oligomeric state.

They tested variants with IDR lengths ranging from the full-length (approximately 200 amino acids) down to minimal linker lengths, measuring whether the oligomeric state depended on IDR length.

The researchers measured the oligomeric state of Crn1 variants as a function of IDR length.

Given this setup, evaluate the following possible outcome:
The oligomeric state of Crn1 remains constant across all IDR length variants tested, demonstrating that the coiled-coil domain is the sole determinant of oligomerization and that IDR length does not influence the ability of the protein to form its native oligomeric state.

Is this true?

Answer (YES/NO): NO